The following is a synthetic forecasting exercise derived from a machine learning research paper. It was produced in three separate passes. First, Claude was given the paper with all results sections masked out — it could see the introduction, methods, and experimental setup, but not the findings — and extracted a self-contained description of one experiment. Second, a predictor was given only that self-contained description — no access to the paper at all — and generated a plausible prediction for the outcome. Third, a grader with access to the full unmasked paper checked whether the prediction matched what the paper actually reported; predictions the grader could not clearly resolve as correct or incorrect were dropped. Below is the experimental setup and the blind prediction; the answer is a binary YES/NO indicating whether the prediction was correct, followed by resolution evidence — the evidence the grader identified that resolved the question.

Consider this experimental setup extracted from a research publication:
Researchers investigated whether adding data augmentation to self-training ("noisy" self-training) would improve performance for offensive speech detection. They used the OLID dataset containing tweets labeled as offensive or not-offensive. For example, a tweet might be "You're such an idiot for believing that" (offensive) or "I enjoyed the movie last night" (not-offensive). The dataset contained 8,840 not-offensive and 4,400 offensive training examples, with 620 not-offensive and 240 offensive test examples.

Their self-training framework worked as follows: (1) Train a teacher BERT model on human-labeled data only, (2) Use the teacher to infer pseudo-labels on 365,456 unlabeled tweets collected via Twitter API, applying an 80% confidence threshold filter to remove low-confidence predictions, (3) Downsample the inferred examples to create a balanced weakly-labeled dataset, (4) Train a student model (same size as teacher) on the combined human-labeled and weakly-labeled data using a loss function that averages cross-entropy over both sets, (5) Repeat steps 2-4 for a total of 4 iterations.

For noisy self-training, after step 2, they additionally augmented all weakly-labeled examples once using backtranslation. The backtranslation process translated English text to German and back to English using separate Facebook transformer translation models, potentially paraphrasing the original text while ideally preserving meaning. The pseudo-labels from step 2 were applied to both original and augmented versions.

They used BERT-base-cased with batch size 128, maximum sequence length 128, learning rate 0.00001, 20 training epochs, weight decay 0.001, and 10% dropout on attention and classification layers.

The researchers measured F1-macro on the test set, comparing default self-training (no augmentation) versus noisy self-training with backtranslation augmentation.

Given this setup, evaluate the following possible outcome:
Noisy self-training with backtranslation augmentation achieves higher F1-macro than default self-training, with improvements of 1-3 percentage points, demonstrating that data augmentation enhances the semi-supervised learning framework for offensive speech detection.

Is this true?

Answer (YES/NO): NO